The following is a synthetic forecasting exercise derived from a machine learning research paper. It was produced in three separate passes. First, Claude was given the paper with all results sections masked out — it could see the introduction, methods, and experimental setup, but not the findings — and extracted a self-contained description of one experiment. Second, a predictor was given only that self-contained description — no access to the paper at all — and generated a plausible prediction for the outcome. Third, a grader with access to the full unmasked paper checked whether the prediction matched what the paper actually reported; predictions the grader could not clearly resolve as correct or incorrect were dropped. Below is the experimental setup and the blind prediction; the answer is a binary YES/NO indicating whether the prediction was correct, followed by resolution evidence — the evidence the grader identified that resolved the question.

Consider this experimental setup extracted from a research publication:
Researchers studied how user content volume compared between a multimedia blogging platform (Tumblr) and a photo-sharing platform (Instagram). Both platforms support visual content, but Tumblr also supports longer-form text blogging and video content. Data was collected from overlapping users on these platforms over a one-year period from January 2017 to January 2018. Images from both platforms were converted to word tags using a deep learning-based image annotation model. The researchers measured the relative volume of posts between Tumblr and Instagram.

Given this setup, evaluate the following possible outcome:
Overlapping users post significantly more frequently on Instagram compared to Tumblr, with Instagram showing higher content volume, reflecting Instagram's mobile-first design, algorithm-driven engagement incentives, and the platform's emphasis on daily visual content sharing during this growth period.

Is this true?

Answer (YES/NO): NO